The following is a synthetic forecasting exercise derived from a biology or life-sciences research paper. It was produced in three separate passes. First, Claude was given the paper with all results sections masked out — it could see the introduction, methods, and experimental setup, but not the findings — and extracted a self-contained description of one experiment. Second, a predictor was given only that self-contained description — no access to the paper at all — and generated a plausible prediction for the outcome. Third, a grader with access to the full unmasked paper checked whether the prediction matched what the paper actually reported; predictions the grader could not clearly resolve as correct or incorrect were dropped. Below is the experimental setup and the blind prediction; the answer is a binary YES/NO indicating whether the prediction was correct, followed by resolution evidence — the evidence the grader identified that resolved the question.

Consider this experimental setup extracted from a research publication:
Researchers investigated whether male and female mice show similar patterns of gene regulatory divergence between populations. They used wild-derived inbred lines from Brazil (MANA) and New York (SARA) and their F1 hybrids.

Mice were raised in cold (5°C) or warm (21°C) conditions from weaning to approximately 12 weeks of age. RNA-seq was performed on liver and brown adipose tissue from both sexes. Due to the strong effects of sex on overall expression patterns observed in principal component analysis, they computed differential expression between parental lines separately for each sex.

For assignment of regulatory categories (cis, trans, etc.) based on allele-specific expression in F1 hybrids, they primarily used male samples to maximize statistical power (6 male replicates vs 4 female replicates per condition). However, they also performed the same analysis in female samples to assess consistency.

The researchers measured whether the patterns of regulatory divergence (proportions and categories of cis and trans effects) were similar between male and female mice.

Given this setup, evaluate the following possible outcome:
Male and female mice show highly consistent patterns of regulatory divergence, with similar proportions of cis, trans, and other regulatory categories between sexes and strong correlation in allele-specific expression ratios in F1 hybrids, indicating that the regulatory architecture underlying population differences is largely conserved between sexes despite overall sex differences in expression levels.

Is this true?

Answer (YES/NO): YES